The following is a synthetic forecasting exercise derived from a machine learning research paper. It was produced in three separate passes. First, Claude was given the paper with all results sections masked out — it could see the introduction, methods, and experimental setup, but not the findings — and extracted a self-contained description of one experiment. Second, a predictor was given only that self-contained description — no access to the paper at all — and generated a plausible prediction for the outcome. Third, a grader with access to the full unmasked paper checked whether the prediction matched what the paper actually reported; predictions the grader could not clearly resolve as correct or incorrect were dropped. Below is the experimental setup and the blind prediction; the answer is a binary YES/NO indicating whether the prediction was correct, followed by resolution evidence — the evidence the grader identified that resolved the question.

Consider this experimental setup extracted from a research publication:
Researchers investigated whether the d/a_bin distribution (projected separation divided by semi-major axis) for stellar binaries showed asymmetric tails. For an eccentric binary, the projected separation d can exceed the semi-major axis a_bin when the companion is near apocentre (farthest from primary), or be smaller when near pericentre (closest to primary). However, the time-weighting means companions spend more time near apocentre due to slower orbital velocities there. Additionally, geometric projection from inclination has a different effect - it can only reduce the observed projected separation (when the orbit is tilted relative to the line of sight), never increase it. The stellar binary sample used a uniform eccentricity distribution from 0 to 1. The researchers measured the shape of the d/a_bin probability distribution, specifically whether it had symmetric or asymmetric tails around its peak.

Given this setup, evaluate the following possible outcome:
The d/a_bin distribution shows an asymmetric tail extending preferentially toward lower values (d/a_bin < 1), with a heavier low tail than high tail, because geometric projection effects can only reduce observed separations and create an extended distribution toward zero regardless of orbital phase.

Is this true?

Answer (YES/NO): YES